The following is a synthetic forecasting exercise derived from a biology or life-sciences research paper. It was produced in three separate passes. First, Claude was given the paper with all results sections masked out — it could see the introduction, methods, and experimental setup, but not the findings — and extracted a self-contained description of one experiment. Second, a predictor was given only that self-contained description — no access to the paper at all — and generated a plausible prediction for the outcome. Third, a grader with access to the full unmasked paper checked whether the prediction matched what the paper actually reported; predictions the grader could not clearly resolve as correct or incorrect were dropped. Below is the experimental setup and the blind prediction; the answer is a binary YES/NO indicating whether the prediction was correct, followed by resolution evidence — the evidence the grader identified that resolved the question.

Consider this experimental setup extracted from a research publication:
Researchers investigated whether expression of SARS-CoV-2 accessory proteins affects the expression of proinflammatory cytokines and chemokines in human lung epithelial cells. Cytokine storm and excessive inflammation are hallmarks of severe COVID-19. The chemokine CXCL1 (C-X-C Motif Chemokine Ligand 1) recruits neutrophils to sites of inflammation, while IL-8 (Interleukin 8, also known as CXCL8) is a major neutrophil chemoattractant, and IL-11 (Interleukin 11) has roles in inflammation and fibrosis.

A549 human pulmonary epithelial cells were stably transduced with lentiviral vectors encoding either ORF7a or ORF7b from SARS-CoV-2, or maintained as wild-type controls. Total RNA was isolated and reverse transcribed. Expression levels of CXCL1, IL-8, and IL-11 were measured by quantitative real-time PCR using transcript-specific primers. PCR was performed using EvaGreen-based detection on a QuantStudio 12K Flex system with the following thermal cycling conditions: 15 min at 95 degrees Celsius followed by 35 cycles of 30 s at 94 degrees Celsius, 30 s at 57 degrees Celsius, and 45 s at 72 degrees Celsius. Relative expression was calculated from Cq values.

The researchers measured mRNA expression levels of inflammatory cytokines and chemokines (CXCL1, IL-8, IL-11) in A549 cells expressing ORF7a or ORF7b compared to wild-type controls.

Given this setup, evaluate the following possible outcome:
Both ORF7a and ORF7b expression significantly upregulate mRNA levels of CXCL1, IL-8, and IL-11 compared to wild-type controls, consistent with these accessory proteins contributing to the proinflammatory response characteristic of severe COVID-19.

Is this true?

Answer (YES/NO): YES